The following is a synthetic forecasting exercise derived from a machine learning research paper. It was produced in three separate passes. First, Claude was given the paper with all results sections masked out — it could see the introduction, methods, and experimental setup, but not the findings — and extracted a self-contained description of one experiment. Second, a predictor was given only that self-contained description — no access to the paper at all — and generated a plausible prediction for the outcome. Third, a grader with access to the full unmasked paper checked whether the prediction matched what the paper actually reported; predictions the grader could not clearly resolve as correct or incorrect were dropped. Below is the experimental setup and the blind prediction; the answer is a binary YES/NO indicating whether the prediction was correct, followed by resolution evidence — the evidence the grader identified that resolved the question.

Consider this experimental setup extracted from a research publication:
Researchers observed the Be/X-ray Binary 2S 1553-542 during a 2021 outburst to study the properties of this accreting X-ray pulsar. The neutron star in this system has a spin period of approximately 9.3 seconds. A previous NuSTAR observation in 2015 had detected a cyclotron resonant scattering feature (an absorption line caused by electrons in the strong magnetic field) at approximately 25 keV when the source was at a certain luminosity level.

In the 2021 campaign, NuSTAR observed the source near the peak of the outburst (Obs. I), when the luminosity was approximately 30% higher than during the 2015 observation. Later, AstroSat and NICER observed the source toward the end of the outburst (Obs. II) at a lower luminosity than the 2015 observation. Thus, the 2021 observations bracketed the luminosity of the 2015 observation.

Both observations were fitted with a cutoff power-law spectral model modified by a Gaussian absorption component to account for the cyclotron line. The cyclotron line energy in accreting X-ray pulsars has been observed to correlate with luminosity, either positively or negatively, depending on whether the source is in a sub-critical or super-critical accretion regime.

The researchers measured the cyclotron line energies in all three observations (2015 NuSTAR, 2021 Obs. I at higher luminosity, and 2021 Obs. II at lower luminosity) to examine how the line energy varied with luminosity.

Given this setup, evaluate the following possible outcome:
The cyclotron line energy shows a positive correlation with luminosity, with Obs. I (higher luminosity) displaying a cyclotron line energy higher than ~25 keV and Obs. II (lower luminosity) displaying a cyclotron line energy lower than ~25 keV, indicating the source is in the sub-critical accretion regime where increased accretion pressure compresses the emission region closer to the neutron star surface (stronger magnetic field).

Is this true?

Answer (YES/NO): YES